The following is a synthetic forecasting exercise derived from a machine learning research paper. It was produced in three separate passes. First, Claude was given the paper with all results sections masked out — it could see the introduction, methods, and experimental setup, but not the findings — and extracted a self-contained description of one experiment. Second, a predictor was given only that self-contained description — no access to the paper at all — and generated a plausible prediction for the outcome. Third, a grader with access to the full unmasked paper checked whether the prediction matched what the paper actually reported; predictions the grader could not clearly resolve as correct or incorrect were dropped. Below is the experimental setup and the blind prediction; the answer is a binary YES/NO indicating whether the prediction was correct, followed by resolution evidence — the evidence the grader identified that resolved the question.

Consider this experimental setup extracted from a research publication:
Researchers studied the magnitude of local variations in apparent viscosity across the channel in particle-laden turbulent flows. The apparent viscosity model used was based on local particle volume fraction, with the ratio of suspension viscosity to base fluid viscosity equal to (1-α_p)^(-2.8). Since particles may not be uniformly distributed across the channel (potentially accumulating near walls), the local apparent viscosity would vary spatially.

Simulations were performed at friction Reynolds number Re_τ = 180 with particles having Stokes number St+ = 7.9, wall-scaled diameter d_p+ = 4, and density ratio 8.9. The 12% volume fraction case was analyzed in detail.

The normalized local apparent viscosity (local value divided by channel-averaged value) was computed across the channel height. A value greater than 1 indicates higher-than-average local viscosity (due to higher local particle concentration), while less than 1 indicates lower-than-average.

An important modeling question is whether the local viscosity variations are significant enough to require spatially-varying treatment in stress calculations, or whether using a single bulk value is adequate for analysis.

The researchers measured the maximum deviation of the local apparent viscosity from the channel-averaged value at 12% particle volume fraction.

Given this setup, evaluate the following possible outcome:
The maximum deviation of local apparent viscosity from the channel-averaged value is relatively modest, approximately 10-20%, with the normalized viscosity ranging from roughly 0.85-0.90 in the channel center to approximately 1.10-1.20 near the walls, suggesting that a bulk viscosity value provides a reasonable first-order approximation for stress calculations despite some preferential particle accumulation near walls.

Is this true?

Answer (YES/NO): NO